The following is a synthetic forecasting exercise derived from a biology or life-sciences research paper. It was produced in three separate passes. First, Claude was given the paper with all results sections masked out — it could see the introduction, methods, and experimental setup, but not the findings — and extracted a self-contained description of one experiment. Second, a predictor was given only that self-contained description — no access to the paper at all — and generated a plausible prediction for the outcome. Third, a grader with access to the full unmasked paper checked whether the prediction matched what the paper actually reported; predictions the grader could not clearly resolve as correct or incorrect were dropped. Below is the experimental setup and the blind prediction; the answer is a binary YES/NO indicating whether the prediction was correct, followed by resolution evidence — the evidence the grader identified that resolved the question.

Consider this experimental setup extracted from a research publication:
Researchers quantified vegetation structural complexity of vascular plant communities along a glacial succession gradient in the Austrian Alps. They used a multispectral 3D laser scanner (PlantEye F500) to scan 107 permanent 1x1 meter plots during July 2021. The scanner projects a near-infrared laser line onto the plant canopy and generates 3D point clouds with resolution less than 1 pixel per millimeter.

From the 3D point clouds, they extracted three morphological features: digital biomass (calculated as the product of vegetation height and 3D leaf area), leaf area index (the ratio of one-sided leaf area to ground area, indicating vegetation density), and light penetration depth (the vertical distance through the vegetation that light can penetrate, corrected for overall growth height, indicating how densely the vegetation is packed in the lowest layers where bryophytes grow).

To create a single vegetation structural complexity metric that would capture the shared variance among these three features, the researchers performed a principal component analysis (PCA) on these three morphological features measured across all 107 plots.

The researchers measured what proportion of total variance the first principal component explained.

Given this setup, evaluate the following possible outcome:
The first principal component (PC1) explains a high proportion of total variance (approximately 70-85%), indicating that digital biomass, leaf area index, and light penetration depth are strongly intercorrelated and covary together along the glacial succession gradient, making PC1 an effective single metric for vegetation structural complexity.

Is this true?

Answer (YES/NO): YES